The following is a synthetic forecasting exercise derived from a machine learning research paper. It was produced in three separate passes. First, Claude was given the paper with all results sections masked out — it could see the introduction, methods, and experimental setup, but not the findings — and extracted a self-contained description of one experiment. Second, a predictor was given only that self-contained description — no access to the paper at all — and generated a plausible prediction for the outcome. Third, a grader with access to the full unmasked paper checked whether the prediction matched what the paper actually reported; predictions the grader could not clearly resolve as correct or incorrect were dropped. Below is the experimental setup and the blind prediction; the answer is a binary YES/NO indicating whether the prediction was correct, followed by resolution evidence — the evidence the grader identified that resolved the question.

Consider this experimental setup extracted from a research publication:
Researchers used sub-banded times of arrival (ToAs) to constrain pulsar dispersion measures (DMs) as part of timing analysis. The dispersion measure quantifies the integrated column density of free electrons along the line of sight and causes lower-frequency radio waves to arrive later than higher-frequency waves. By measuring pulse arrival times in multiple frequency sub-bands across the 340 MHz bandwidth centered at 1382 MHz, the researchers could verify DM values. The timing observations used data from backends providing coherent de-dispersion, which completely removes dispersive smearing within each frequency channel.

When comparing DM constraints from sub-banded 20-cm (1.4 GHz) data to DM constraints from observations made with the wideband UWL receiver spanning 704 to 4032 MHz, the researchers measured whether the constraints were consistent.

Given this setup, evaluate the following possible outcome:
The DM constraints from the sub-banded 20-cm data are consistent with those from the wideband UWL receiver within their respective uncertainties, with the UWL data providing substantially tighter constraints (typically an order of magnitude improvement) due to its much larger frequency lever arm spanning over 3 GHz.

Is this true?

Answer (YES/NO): NO